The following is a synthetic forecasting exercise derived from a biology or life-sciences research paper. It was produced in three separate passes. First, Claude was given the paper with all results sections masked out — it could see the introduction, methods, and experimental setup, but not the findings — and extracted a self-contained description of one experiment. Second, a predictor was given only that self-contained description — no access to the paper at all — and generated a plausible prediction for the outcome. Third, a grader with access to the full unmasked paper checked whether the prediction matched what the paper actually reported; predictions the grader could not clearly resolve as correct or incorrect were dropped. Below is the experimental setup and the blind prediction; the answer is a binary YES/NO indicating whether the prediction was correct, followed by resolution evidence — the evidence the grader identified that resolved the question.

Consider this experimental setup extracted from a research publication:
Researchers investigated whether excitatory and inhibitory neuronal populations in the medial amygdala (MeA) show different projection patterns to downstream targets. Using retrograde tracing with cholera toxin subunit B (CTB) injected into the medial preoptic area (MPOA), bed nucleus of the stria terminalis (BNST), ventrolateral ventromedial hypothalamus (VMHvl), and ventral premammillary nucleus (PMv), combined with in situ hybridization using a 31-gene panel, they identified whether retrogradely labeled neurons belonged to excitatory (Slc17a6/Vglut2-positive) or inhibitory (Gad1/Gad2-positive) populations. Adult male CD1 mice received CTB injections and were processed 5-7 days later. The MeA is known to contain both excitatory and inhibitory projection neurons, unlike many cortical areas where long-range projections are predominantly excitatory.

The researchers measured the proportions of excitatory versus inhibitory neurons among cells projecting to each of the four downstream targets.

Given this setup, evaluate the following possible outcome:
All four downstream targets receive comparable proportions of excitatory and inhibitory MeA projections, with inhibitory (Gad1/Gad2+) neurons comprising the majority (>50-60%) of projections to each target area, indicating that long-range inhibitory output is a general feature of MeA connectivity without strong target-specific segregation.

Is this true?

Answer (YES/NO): NO